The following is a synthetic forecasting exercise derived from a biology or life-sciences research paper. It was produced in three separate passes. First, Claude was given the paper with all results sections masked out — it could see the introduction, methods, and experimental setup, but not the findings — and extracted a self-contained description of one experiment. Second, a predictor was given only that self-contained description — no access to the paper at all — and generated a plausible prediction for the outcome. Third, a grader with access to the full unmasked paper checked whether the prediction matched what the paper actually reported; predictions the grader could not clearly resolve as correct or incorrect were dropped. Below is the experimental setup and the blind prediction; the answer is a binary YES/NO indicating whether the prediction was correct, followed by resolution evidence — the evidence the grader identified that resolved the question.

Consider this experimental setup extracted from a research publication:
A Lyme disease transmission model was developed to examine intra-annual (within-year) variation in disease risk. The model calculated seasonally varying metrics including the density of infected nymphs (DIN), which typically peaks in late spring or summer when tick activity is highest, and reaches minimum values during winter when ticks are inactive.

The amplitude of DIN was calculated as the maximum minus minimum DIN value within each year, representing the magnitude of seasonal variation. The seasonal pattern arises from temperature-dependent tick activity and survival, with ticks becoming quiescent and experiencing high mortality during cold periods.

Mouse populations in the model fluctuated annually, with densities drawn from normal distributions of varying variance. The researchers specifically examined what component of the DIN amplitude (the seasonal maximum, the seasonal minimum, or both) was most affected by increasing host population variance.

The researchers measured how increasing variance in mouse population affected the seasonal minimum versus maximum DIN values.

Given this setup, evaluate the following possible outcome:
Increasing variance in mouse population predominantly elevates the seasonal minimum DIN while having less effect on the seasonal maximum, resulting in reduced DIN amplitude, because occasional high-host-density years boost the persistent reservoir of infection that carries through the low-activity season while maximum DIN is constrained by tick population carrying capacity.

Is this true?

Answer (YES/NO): NO